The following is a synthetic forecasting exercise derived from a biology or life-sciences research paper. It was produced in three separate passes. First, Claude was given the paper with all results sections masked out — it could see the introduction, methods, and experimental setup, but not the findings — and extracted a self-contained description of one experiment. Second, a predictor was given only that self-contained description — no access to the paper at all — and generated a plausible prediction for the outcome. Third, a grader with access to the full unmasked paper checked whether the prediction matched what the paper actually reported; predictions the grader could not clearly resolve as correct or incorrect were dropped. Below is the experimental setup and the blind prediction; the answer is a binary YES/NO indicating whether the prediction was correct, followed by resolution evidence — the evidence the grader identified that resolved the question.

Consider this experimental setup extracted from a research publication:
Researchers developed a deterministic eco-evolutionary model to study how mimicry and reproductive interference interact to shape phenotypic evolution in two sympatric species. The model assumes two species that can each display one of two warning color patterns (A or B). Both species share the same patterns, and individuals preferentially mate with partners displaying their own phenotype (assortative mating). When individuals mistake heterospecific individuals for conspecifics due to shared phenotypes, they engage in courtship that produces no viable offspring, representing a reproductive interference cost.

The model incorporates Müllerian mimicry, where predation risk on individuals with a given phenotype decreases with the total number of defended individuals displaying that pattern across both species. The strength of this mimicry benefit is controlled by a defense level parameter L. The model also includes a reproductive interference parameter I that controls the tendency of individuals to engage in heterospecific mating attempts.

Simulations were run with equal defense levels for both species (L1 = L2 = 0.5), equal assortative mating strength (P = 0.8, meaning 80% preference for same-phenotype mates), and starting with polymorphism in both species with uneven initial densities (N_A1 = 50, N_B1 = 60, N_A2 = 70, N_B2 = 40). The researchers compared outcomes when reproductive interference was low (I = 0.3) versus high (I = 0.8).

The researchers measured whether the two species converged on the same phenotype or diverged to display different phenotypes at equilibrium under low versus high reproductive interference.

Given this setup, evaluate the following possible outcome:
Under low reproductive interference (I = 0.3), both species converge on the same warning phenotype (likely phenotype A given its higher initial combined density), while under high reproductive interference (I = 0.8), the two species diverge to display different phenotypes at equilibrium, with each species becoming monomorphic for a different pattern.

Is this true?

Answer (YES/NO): YES